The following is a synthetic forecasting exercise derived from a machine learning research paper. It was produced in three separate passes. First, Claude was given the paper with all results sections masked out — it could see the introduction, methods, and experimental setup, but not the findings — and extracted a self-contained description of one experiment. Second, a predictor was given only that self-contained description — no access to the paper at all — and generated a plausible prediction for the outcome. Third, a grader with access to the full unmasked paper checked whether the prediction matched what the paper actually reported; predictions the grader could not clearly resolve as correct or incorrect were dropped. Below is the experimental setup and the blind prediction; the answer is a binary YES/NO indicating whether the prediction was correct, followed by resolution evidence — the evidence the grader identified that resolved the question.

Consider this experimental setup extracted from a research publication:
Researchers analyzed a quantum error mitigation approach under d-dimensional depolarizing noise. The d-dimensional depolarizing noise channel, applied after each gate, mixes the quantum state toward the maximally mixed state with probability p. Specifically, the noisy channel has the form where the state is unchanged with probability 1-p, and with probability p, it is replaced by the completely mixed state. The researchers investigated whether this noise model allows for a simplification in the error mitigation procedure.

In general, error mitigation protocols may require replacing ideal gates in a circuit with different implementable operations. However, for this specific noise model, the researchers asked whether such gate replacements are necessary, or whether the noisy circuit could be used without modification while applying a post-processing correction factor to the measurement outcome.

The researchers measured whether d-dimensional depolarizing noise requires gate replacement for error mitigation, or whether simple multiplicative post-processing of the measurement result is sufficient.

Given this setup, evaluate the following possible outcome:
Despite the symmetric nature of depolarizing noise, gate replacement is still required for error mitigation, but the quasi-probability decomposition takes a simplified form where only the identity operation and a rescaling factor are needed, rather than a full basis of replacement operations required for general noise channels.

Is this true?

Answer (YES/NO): NO